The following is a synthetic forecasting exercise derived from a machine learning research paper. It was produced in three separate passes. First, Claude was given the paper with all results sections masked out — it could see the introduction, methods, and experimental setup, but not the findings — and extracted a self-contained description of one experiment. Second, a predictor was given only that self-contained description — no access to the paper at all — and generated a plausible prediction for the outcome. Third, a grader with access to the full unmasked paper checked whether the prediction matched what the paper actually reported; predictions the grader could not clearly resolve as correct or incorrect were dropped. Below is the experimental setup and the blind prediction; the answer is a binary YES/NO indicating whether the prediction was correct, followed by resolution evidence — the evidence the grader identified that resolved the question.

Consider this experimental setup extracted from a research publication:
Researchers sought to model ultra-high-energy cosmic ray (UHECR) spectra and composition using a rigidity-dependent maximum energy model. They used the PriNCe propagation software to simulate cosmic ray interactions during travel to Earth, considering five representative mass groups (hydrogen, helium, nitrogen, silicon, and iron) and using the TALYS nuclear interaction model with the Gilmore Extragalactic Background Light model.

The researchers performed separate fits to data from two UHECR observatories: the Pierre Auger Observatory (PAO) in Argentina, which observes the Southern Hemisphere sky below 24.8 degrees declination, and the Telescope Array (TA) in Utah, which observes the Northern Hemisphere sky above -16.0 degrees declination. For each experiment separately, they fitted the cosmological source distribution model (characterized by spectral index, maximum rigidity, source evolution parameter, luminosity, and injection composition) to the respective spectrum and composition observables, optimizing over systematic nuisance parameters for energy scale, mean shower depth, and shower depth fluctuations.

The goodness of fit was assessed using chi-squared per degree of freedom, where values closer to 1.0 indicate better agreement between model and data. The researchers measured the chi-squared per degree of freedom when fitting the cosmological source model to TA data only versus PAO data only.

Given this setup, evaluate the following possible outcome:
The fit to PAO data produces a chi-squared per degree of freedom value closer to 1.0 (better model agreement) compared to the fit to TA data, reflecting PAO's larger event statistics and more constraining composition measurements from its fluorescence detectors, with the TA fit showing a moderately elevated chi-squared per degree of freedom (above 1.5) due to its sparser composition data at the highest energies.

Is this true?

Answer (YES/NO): YES